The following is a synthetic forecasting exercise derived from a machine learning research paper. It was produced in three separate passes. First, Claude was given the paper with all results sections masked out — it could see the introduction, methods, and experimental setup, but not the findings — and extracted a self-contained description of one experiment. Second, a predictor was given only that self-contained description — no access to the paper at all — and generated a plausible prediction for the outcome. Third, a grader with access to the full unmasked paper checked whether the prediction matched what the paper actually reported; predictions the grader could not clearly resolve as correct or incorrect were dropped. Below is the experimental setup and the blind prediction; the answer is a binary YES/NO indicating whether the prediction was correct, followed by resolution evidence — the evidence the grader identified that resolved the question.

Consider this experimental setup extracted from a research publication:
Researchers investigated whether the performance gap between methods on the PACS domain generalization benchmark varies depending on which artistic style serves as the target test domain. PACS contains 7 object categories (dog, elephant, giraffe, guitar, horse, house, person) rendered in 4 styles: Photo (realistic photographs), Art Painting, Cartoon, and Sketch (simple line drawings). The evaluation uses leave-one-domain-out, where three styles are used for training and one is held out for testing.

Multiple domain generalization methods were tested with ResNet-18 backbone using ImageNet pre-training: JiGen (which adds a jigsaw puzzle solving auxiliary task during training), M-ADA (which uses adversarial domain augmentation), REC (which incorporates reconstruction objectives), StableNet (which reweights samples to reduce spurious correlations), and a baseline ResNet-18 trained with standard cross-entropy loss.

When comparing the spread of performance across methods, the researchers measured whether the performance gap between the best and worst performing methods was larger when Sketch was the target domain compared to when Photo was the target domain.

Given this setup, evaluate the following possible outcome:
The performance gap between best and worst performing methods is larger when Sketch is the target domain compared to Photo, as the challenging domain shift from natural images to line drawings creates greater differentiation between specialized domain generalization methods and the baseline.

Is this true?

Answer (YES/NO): YES